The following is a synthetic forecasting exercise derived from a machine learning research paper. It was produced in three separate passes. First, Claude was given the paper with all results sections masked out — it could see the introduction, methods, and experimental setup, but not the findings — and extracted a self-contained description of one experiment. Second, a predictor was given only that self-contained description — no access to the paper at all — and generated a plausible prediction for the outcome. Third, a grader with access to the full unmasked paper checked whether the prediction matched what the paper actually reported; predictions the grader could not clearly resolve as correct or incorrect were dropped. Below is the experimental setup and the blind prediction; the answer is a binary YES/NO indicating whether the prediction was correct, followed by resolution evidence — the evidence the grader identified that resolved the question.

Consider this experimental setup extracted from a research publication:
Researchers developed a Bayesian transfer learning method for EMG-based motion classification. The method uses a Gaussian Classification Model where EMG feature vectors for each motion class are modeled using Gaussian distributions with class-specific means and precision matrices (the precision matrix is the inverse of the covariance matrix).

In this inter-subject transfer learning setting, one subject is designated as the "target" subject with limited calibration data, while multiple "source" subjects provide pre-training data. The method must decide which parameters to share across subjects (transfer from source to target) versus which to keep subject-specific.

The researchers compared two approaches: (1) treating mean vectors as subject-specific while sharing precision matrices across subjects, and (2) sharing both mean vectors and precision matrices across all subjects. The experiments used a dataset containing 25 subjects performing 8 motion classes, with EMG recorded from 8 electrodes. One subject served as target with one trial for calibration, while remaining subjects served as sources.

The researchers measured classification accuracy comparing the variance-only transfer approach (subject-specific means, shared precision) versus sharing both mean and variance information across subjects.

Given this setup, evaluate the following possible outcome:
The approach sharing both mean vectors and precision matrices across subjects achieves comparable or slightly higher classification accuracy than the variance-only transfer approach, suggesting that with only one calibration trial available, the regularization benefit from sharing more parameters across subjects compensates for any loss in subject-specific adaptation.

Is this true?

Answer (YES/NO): NO